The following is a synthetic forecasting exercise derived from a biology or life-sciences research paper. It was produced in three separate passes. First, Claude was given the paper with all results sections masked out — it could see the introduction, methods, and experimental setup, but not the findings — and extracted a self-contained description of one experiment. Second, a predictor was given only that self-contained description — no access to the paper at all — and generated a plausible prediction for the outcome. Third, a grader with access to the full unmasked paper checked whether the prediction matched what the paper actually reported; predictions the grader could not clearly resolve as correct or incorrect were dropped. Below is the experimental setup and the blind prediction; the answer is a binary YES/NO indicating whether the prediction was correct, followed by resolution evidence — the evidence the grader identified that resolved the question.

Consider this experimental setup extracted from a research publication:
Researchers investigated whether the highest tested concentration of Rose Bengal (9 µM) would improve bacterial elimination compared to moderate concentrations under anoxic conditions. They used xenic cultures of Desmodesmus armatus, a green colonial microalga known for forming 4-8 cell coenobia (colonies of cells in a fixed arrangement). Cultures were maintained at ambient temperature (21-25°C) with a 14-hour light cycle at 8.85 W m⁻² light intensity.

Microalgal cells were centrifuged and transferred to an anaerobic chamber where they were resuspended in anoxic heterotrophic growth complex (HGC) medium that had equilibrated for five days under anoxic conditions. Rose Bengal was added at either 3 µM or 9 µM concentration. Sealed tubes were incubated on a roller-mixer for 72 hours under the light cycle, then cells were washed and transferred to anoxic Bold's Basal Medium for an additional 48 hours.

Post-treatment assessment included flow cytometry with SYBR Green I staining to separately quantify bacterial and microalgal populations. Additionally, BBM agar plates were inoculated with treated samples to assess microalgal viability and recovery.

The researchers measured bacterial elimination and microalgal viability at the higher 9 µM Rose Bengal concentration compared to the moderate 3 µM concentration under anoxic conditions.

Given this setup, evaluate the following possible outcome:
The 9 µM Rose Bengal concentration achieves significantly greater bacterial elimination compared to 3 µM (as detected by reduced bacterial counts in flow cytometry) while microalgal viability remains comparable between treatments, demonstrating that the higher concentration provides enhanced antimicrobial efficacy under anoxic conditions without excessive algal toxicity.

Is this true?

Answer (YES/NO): NO